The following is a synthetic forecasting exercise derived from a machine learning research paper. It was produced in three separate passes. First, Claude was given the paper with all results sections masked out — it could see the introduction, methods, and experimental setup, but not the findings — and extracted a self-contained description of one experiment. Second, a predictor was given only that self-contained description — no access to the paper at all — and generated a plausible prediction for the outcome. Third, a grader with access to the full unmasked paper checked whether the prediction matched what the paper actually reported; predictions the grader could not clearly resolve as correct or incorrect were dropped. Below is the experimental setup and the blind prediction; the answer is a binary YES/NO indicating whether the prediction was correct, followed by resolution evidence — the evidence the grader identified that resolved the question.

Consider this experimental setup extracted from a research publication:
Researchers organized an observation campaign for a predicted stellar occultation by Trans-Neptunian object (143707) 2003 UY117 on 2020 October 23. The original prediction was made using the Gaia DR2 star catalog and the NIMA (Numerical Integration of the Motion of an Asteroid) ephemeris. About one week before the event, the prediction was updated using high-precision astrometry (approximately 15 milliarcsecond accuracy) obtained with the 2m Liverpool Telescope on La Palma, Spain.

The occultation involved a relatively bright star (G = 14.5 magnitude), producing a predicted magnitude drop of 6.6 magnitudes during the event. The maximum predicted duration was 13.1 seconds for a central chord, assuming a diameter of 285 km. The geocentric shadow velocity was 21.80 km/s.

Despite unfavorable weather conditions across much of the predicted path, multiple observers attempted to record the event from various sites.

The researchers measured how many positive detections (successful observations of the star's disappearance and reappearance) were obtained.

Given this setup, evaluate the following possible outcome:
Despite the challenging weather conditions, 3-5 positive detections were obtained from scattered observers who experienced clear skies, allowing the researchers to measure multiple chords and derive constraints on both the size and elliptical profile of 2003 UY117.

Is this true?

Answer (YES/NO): YES